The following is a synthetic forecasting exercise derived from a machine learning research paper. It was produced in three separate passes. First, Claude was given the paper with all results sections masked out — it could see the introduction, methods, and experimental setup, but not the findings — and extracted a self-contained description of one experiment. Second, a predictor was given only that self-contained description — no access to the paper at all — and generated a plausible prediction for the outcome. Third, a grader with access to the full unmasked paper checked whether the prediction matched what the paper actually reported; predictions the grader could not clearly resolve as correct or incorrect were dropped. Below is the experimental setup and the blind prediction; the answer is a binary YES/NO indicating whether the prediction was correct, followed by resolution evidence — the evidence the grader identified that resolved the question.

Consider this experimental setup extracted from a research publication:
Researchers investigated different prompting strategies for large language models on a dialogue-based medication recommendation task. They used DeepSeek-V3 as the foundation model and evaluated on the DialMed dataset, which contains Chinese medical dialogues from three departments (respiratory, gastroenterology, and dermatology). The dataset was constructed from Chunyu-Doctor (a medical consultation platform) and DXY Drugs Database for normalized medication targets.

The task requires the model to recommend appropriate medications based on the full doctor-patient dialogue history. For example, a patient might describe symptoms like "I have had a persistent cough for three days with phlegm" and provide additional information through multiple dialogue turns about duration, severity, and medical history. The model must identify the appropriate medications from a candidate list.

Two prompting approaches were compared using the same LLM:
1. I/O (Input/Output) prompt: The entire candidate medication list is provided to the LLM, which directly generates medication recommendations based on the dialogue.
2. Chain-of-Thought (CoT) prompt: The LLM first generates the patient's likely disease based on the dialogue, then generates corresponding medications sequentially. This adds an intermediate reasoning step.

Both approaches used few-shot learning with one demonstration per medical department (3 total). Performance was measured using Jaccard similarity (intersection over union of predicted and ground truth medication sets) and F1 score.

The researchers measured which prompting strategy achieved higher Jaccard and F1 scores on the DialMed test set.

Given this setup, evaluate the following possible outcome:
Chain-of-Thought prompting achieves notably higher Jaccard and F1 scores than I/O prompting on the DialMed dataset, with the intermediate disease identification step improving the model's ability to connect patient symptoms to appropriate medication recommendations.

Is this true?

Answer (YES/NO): NO